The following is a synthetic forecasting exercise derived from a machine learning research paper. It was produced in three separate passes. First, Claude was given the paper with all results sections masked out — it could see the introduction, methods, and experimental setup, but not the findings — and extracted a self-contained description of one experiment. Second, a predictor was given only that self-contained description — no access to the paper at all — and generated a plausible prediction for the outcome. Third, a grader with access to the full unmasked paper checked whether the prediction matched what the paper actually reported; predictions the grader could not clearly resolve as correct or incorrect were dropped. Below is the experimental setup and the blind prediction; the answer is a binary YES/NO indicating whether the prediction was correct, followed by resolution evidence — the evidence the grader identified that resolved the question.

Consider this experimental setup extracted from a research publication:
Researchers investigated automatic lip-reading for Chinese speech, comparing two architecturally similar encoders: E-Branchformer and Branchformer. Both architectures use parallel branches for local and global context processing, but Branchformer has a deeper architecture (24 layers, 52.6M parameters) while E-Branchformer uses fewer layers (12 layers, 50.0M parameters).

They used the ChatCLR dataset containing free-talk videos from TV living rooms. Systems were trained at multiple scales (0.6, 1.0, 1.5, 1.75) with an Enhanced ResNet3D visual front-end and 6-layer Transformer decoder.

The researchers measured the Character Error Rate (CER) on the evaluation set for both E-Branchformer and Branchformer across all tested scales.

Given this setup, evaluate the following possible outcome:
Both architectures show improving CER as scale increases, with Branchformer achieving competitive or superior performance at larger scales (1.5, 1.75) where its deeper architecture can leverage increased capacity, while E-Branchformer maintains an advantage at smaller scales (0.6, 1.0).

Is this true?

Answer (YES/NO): NO